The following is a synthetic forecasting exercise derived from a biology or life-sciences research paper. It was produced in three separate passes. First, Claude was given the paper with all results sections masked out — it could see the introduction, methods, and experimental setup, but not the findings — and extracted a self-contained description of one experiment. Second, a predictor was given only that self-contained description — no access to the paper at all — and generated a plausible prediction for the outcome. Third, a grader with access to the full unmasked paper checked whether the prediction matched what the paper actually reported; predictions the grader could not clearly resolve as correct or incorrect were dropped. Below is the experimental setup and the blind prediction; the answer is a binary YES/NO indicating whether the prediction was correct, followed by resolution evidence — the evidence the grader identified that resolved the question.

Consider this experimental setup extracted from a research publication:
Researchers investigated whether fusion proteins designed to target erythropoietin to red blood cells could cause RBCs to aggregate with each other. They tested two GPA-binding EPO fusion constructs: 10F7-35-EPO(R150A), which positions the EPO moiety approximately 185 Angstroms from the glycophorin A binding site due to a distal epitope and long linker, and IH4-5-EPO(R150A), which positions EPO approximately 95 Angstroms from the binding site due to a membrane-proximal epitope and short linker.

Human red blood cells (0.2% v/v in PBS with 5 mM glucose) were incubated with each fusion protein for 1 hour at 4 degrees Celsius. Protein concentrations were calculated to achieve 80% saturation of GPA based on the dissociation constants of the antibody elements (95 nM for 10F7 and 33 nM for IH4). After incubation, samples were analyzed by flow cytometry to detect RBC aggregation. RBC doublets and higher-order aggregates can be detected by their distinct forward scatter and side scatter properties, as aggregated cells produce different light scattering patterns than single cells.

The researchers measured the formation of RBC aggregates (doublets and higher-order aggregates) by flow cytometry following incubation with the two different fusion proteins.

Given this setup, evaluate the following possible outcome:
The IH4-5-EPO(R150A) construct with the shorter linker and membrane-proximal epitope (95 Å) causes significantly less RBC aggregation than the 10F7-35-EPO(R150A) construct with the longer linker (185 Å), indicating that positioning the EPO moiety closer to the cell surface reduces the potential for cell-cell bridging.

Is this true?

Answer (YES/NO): YES